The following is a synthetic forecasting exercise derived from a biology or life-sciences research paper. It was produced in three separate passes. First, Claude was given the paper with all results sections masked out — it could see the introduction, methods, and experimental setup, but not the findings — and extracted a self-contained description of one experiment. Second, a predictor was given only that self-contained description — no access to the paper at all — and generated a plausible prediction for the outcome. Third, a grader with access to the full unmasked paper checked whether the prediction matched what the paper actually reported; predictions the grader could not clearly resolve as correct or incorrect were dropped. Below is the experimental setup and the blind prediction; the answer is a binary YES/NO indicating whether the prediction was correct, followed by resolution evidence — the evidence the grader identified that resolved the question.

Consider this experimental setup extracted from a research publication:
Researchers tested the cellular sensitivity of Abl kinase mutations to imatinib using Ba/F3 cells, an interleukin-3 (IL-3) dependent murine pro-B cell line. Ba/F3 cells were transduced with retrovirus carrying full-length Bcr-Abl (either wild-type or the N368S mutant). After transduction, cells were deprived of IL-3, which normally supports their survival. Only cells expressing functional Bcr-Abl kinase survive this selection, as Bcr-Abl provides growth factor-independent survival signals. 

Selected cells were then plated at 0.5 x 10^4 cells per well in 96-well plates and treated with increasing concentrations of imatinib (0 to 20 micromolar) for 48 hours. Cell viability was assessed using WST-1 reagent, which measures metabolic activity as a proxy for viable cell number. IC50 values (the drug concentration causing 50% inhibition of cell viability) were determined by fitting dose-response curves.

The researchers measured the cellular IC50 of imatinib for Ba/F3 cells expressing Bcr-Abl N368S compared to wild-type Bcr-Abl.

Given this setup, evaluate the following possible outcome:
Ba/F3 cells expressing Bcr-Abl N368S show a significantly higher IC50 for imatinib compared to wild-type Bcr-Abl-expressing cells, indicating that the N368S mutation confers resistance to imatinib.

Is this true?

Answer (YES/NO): NO